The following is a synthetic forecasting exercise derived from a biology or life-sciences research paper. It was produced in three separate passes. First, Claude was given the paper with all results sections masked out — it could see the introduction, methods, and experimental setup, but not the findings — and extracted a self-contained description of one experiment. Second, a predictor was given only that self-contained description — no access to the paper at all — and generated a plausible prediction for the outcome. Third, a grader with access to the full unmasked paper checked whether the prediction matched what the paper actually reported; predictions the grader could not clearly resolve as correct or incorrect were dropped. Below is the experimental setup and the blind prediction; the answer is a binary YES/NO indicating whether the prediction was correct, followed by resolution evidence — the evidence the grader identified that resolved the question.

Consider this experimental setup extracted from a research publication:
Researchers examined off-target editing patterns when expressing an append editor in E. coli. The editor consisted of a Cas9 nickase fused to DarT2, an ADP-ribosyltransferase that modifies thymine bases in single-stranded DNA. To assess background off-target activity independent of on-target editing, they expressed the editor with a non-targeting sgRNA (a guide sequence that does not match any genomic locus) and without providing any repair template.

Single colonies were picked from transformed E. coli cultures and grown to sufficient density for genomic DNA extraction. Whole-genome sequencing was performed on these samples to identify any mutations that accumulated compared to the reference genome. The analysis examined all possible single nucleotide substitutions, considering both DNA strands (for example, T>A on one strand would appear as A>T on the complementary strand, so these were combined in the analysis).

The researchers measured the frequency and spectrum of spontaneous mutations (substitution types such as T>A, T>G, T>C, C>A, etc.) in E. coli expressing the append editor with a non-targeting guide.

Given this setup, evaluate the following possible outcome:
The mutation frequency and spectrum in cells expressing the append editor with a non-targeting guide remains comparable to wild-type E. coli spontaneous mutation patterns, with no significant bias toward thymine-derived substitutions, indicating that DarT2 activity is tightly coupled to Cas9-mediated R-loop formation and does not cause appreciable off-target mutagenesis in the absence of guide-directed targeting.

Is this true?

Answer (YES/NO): YES